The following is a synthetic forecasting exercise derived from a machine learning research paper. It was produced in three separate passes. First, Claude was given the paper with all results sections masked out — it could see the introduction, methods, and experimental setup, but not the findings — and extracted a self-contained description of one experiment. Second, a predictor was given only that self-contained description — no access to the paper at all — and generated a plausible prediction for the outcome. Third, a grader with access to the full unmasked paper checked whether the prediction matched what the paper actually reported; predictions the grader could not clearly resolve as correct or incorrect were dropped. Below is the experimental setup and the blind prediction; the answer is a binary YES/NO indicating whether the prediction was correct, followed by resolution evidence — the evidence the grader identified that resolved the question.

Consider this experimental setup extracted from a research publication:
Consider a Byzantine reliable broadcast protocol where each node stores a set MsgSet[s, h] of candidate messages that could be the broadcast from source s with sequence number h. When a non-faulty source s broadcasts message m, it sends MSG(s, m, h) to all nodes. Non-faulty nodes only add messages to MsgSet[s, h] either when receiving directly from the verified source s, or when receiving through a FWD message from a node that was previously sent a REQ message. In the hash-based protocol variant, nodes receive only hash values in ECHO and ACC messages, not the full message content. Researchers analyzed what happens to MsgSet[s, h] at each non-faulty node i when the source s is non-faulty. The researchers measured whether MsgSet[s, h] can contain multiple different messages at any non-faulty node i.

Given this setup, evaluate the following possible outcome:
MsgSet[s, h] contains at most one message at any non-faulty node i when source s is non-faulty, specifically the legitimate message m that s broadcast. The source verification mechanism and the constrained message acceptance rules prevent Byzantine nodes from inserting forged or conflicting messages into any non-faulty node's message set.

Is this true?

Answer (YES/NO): YES